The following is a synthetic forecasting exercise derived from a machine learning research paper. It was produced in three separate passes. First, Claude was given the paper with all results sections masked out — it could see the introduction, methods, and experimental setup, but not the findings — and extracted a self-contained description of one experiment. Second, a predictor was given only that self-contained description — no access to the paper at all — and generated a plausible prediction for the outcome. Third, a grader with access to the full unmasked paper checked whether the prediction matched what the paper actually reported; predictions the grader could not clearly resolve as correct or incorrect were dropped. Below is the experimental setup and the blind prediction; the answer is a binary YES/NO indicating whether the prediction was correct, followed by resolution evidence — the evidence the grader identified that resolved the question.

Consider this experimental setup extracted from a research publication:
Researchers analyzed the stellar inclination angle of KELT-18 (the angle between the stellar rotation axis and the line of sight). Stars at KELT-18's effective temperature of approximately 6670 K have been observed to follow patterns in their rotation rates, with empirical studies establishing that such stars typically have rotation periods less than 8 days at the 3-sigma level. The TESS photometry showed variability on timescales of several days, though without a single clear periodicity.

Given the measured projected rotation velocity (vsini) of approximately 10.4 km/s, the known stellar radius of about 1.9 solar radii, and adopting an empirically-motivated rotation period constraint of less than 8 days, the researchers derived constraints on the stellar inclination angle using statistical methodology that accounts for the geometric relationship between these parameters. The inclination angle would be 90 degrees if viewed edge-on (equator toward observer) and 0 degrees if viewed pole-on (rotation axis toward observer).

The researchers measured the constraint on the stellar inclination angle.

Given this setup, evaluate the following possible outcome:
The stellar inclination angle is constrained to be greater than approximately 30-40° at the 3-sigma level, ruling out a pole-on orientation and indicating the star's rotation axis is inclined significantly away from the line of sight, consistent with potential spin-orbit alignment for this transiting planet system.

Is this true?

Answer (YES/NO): NO